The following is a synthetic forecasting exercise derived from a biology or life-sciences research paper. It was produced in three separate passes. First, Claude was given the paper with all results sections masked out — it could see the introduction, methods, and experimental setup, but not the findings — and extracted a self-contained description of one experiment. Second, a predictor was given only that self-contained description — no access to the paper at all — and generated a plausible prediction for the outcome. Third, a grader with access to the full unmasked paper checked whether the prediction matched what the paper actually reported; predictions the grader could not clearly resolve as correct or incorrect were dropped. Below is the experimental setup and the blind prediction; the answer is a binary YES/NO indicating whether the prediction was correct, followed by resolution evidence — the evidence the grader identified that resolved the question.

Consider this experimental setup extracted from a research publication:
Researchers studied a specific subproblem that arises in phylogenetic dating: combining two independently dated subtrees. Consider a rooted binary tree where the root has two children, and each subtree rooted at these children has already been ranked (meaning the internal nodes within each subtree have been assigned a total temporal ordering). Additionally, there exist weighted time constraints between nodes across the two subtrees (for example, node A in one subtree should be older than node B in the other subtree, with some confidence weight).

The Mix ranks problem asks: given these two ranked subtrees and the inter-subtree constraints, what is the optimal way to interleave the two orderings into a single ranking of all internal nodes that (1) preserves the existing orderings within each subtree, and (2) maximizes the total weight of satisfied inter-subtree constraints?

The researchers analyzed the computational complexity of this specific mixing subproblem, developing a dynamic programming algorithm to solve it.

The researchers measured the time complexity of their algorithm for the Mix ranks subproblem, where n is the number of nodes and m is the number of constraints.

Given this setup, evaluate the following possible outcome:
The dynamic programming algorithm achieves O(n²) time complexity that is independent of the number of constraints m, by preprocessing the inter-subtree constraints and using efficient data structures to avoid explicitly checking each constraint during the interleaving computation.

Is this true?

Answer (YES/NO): NO